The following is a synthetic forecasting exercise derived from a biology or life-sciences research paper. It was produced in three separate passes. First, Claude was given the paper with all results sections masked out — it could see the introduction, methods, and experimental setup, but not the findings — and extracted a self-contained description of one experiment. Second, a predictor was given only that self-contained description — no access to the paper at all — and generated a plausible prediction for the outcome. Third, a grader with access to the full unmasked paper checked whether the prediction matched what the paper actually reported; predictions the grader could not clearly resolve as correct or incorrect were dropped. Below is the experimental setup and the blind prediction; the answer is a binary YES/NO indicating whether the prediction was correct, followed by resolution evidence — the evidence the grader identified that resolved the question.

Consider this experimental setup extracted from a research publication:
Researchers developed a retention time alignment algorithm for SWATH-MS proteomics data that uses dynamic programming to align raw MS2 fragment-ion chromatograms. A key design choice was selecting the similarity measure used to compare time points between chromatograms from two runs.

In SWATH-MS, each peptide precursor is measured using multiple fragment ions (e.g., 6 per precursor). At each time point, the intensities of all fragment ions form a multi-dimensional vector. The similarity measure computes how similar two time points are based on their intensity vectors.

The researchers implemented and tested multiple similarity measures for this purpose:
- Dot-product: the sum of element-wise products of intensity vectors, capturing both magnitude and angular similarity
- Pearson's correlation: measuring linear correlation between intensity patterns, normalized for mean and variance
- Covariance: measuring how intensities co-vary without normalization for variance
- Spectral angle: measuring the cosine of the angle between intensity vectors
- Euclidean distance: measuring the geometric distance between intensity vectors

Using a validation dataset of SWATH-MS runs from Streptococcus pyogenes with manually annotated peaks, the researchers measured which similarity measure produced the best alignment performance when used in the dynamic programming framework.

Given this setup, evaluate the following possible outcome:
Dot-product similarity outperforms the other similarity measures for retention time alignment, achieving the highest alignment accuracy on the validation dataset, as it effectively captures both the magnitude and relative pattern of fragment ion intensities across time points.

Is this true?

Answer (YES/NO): NO